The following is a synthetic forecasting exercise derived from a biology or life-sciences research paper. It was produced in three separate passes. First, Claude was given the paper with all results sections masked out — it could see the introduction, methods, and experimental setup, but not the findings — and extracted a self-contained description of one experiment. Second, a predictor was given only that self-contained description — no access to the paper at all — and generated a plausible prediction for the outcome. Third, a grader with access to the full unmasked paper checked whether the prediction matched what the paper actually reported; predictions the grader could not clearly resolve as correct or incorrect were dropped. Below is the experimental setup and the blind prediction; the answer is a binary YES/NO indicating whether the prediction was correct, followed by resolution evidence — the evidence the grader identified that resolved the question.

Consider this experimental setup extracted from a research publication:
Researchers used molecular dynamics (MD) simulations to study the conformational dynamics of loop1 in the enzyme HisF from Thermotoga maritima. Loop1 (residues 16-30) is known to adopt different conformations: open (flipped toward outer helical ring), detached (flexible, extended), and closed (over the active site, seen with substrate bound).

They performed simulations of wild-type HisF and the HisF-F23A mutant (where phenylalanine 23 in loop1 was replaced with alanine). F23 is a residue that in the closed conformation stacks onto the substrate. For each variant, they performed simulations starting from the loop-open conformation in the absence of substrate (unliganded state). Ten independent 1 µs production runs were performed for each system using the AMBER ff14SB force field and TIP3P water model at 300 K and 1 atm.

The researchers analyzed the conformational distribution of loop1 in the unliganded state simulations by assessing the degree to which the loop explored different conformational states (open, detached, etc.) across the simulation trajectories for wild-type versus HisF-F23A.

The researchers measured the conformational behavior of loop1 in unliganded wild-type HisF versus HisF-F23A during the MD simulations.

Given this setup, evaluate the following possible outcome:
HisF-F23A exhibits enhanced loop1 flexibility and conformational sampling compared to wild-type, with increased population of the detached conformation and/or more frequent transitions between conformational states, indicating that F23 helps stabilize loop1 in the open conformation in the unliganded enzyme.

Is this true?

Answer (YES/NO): YES